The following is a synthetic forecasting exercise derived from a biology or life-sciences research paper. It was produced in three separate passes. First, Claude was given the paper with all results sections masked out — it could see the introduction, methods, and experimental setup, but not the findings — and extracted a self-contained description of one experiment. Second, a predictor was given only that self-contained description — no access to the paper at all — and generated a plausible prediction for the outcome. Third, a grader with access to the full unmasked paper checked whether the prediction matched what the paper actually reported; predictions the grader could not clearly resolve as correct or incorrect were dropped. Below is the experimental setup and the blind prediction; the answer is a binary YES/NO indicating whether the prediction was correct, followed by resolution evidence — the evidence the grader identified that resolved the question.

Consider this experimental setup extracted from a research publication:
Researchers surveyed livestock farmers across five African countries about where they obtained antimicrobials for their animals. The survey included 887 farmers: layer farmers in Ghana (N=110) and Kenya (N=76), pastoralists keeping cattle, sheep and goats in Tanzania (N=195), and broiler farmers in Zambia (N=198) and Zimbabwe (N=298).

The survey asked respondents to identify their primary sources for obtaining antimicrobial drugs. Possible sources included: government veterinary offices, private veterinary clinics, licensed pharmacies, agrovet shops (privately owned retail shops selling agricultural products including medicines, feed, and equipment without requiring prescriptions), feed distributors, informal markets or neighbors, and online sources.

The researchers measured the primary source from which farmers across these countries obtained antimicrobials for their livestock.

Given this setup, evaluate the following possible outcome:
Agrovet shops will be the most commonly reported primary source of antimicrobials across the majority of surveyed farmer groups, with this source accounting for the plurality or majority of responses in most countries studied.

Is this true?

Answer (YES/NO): YES